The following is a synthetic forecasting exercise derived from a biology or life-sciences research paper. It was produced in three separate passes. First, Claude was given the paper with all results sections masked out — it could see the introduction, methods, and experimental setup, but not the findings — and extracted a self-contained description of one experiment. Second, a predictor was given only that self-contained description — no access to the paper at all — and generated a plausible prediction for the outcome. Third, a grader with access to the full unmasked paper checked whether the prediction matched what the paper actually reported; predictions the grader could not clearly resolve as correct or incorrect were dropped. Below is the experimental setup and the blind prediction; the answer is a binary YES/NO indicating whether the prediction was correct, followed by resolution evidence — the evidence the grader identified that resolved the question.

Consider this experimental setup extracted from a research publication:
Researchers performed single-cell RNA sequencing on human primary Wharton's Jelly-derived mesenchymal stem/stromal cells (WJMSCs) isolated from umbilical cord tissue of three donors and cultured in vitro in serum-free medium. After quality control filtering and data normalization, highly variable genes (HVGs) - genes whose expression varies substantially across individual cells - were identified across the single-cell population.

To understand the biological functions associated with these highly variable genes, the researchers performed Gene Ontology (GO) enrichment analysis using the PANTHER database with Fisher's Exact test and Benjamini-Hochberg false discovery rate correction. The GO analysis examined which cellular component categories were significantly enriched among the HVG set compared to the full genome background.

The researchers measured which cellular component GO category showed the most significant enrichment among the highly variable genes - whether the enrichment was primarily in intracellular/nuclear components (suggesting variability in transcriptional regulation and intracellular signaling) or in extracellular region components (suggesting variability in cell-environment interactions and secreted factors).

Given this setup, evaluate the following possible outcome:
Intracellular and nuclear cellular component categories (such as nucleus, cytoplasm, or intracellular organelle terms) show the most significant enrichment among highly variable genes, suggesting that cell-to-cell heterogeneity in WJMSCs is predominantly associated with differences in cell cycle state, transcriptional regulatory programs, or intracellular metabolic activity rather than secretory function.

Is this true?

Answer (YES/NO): NO